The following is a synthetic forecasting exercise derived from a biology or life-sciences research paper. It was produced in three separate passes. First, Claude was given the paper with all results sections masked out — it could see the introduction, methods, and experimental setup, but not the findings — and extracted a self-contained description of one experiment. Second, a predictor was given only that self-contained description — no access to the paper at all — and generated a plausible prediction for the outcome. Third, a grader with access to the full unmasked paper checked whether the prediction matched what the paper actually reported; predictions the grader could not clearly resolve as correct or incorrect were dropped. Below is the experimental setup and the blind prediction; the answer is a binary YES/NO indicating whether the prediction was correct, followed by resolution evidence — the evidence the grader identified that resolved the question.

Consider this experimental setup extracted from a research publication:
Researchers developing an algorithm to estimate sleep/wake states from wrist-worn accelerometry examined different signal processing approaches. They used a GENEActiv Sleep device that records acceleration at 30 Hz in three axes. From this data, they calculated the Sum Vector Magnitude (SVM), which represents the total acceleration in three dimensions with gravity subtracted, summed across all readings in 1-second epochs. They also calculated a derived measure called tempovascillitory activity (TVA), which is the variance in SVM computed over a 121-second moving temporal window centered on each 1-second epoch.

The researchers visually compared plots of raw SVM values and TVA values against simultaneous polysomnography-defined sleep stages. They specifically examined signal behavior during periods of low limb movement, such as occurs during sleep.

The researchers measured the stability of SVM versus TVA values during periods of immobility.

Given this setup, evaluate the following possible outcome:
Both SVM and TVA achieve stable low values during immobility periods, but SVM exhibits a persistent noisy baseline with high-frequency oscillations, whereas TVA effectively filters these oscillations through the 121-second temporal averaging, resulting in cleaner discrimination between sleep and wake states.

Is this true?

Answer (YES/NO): NO